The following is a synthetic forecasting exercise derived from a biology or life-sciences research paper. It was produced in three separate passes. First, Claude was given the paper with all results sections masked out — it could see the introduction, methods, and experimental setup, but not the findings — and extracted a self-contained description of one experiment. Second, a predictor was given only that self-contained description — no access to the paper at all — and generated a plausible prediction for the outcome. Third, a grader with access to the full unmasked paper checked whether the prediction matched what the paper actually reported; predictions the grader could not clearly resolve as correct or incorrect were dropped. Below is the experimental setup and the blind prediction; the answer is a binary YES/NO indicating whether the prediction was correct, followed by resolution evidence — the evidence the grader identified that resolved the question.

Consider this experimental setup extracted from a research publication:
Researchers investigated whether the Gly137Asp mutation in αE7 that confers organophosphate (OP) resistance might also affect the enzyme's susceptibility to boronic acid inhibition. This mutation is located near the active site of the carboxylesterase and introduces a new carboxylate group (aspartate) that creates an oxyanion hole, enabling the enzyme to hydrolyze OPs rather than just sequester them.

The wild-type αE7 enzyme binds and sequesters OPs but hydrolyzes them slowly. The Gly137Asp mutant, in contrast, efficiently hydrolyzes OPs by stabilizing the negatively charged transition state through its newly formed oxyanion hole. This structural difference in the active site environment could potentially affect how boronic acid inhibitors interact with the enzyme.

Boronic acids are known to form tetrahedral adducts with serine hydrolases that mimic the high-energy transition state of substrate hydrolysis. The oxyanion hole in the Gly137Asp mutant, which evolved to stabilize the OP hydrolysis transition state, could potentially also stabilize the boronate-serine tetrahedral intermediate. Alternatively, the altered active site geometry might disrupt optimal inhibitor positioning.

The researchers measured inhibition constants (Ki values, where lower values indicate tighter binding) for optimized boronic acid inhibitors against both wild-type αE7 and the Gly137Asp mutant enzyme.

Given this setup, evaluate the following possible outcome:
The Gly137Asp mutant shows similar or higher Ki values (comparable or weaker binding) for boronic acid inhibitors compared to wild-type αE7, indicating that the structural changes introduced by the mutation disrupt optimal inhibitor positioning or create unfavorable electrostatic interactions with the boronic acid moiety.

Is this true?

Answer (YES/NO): YES